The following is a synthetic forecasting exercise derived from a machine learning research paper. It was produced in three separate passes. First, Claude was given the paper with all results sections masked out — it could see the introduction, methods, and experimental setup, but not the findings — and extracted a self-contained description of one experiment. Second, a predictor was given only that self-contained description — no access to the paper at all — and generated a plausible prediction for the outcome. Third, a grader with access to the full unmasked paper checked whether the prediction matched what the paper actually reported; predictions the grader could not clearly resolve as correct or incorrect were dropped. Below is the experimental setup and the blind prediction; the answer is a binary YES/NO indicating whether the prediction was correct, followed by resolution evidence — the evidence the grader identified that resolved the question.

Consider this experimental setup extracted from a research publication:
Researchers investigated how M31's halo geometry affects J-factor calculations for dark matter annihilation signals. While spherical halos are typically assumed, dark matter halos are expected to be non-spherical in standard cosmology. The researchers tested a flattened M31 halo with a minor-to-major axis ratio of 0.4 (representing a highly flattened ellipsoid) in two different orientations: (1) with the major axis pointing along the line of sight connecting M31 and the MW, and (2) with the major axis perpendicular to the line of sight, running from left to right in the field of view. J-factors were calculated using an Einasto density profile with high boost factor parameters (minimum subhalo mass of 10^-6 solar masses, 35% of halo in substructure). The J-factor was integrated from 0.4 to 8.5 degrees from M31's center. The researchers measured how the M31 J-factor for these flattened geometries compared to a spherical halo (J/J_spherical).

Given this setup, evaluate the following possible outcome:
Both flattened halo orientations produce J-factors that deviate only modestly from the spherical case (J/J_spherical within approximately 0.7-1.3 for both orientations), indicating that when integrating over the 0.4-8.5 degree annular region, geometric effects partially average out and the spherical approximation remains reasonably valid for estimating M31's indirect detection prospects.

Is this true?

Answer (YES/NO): YES